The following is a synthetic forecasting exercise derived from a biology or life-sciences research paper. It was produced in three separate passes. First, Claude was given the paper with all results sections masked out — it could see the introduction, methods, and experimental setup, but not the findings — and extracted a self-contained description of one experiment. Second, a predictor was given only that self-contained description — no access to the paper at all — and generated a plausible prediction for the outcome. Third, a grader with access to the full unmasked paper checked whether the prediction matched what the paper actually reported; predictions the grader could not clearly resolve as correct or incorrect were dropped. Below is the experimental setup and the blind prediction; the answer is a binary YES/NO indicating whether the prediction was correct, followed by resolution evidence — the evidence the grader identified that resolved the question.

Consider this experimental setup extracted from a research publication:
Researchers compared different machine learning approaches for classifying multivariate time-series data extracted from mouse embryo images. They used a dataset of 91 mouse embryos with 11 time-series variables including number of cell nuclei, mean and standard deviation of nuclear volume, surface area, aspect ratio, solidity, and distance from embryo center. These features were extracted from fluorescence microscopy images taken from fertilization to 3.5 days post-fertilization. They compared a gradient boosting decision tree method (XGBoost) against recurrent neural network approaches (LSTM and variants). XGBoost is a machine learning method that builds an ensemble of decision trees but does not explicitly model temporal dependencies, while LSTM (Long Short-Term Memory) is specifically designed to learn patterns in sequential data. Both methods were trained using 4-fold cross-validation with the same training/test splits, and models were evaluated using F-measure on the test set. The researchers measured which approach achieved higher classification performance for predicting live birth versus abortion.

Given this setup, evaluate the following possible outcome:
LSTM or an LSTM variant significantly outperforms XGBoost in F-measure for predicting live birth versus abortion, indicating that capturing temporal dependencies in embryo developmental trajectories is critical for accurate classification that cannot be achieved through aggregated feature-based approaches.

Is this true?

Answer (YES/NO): YES